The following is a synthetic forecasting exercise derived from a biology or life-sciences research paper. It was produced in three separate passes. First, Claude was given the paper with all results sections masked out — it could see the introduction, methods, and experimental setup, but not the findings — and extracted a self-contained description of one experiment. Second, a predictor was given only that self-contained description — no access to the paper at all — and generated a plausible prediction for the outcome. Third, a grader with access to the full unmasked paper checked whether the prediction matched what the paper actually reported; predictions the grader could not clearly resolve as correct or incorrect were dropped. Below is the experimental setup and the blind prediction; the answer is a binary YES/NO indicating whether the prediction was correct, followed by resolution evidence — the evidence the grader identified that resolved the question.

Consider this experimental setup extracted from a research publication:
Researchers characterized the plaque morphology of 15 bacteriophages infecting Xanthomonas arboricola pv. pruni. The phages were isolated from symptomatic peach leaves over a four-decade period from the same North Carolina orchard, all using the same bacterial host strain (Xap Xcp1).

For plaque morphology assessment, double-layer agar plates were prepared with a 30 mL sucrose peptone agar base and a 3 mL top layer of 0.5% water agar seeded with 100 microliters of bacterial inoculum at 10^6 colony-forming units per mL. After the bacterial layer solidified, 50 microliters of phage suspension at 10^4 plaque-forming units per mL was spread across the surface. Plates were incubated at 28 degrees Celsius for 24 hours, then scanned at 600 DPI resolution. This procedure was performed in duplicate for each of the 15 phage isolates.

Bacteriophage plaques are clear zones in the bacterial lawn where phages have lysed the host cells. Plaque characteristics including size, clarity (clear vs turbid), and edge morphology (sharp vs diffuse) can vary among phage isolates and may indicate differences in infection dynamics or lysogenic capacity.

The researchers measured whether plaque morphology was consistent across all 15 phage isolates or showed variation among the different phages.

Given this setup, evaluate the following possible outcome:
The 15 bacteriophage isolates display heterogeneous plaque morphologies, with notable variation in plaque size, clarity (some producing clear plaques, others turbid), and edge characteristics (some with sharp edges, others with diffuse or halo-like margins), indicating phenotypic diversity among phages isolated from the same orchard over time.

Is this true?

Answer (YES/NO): YES